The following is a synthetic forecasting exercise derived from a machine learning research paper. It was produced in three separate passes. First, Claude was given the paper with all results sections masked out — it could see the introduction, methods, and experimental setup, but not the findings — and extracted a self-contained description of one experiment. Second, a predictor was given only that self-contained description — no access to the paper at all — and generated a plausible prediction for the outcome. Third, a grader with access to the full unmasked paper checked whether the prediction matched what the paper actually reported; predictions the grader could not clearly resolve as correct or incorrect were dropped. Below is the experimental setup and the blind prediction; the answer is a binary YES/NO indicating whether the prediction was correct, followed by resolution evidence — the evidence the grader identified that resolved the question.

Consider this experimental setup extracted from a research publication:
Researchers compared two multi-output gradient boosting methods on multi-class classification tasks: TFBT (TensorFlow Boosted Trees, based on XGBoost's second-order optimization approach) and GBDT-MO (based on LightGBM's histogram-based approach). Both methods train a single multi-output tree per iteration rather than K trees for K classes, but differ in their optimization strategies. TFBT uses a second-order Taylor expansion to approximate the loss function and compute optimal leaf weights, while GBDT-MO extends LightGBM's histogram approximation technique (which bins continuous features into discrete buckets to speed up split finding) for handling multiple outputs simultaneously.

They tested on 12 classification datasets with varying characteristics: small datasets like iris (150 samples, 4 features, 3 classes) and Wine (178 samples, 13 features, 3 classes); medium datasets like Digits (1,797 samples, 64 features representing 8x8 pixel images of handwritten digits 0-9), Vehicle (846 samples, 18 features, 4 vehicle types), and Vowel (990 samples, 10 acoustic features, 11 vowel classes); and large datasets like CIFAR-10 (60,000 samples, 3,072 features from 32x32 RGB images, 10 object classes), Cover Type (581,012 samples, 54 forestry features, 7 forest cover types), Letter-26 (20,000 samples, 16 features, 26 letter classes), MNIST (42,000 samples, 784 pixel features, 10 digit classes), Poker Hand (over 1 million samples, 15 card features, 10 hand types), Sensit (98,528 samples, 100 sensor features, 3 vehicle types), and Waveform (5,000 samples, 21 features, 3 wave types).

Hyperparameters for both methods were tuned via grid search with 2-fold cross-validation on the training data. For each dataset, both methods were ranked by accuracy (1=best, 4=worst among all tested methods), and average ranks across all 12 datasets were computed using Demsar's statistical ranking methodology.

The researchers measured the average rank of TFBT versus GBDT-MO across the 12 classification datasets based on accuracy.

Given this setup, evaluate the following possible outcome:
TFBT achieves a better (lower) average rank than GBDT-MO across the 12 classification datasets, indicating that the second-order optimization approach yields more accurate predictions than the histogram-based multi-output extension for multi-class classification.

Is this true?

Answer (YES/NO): NO